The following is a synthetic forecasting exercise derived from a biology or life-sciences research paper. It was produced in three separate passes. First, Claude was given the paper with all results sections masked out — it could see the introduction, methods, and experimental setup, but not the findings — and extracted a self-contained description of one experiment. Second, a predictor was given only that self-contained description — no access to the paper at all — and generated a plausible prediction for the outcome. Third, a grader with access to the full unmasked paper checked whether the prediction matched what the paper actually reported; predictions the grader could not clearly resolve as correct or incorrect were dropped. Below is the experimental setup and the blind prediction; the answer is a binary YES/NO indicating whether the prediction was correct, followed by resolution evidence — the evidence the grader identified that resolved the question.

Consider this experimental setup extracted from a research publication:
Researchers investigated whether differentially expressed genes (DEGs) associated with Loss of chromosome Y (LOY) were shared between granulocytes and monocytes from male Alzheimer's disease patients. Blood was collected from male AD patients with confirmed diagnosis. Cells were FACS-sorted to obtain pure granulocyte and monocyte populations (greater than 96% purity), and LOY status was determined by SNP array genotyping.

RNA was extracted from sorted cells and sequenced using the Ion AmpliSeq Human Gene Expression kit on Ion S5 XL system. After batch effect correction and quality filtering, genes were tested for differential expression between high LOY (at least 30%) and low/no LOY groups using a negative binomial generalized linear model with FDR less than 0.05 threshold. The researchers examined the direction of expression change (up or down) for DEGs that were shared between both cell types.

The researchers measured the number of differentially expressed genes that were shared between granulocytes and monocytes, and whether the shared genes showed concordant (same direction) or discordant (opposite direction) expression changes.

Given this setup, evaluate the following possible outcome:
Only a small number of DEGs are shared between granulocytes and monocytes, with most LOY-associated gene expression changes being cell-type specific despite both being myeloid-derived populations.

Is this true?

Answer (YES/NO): NO